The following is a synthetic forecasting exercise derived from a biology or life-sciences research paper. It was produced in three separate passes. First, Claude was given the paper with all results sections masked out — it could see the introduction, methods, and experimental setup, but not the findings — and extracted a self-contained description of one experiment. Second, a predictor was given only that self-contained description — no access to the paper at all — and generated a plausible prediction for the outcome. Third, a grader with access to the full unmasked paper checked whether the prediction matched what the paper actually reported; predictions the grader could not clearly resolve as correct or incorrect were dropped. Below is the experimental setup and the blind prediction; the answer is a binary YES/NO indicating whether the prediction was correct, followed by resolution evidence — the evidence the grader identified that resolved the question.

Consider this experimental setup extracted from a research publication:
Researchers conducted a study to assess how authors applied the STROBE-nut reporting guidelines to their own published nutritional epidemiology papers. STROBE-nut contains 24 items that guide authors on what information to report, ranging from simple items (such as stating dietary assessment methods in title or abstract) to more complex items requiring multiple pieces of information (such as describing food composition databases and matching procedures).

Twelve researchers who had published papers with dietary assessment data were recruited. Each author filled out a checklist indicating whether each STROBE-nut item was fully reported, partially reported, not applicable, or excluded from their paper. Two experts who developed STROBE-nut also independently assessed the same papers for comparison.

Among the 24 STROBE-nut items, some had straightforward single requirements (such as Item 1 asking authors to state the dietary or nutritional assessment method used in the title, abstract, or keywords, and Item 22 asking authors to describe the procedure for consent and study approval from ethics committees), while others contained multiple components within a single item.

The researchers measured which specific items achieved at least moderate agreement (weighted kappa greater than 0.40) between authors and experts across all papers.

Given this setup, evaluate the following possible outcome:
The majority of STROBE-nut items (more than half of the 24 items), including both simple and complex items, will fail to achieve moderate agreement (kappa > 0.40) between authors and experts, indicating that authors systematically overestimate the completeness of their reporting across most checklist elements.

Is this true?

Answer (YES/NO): NO